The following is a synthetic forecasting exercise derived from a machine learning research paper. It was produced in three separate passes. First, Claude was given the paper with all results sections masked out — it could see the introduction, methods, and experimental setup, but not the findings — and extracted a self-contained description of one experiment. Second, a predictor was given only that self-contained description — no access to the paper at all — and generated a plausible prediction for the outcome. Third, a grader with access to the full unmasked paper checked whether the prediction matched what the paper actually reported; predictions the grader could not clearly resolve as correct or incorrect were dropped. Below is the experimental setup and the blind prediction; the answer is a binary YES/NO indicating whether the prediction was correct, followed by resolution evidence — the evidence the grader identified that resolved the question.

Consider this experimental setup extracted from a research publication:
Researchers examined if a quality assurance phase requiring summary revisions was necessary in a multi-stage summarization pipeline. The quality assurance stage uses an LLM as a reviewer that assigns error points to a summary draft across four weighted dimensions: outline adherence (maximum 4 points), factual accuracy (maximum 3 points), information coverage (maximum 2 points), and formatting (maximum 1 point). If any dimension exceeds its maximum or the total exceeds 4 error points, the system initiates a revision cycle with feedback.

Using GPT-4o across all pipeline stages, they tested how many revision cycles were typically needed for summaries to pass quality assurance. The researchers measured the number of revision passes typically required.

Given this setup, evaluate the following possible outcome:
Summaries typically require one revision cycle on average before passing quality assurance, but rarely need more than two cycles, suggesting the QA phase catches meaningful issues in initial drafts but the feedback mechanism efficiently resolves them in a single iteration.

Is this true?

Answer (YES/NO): NO